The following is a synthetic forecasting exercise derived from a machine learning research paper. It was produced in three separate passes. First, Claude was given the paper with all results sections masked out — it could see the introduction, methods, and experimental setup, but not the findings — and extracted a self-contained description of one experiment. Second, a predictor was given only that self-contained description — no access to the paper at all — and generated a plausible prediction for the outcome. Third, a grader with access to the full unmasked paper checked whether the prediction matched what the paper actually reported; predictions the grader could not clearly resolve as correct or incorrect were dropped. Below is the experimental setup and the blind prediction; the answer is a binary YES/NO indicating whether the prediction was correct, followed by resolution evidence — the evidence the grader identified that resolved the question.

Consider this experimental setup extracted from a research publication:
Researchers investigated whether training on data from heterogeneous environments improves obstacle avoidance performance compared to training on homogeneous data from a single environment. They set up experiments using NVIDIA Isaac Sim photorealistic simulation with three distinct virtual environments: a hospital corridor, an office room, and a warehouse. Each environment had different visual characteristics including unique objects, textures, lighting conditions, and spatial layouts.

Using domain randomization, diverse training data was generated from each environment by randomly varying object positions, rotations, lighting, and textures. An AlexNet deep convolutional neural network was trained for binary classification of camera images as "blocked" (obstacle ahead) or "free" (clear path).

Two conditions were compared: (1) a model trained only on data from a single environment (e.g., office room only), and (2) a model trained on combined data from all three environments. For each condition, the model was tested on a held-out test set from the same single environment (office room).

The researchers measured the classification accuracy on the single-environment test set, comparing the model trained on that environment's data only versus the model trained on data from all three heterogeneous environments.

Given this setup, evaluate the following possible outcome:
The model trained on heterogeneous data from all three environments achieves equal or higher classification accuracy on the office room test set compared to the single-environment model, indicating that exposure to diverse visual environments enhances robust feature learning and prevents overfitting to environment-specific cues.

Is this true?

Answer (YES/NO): YES